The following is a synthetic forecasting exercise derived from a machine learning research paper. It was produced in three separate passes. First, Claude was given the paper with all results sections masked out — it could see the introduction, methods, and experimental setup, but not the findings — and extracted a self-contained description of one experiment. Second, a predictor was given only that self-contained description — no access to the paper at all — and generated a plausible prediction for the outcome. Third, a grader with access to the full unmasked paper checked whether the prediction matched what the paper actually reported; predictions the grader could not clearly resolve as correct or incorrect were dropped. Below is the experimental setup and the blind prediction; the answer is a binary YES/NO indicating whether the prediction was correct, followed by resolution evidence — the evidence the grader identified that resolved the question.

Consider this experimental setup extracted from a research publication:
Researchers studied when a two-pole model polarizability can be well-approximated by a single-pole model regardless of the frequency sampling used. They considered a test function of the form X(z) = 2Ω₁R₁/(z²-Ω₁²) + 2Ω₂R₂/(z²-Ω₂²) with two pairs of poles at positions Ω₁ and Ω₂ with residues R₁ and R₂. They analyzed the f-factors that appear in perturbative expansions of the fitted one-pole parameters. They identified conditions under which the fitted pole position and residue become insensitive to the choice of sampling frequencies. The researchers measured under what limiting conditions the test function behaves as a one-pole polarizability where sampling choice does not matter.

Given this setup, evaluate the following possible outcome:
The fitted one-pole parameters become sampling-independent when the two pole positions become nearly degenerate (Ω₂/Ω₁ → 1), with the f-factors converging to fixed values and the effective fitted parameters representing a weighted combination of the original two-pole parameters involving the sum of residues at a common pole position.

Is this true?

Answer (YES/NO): NO